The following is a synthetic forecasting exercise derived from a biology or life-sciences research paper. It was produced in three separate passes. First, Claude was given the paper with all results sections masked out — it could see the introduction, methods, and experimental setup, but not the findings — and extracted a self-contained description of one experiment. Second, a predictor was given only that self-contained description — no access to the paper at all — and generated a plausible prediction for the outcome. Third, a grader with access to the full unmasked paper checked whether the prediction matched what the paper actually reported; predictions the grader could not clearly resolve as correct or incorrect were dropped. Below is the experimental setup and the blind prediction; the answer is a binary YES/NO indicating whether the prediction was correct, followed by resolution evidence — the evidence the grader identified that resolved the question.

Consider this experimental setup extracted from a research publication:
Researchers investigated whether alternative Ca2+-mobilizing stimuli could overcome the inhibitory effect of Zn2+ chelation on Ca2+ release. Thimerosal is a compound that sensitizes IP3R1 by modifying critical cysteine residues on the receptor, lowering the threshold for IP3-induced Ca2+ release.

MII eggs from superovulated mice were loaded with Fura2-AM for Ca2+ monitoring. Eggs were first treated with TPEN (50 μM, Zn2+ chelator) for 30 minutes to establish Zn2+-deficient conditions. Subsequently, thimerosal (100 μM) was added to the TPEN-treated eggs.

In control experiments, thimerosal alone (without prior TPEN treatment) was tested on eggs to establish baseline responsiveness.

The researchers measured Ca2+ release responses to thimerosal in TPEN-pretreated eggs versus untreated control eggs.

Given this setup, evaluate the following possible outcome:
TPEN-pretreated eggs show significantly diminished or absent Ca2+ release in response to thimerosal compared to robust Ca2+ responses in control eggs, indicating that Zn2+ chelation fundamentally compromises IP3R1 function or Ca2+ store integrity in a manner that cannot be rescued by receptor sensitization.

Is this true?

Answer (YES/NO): YES